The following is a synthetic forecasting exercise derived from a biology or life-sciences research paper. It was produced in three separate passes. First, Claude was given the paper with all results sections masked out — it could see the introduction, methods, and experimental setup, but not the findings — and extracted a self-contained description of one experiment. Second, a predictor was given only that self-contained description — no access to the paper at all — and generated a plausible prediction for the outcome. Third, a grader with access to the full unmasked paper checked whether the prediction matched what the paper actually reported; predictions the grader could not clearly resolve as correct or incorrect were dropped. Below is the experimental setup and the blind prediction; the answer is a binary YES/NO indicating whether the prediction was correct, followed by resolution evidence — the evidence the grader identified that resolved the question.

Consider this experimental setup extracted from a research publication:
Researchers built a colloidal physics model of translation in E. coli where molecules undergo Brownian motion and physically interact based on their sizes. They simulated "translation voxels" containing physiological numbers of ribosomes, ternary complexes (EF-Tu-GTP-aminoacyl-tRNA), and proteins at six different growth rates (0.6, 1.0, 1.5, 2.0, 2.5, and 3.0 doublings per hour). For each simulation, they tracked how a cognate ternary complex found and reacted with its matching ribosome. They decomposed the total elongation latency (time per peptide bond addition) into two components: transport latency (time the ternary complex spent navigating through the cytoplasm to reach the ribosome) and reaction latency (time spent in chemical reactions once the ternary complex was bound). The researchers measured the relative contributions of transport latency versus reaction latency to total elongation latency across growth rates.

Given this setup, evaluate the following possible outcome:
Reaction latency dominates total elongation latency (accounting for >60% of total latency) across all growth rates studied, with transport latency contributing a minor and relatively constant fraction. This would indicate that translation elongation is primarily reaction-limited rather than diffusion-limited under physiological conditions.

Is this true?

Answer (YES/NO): NO